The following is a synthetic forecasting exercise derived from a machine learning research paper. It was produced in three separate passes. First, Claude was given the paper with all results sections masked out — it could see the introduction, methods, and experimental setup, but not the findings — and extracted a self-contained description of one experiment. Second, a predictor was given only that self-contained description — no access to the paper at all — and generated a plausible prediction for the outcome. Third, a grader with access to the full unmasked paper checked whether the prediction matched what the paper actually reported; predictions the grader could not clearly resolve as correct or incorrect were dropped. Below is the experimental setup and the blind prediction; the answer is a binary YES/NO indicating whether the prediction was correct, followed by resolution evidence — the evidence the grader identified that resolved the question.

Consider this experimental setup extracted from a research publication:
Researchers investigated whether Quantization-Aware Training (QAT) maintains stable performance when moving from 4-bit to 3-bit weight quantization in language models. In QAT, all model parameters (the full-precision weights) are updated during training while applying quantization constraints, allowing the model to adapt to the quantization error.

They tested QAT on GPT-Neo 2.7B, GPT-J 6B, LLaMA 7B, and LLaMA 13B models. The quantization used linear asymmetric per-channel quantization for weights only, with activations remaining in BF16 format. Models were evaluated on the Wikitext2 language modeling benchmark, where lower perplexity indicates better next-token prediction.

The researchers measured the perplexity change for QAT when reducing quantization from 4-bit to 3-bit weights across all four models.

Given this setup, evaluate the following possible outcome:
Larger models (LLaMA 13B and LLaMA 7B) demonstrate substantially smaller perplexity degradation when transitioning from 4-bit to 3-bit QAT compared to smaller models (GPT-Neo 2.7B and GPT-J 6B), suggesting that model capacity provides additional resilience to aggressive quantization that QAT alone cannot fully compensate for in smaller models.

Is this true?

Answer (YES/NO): YES